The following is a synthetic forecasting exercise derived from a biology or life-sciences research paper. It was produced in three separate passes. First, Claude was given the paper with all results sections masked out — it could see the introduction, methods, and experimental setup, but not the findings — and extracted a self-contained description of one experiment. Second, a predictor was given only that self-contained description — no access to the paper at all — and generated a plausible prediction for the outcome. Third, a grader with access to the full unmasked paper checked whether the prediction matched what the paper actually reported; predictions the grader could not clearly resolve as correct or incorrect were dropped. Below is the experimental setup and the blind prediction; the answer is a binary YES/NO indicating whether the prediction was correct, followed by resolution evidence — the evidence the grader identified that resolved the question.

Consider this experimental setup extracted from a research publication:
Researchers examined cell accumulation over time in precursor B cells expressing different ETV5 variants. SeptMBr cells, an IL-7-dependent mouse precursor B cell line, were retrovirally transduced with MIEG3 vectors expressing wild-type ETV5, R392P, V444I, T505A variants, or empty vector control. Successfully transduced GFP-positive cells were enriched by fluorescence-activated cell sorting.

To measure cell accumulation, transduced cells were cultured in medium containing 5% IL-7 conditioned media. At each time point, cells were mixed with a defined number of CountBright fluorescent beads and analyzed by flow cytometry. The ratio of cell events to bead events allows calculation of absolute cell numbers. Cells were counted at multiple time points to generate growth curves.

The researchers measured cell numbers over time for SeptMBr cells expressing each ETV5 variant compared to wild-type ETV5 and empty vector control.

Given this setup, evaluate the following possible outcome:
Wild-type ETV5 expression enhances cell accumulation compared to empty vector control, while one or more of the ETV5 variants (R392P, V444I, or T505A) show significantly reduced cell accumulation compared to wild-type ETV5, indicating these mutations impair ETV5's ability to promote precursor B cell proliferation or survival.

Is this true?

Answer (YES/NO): NO